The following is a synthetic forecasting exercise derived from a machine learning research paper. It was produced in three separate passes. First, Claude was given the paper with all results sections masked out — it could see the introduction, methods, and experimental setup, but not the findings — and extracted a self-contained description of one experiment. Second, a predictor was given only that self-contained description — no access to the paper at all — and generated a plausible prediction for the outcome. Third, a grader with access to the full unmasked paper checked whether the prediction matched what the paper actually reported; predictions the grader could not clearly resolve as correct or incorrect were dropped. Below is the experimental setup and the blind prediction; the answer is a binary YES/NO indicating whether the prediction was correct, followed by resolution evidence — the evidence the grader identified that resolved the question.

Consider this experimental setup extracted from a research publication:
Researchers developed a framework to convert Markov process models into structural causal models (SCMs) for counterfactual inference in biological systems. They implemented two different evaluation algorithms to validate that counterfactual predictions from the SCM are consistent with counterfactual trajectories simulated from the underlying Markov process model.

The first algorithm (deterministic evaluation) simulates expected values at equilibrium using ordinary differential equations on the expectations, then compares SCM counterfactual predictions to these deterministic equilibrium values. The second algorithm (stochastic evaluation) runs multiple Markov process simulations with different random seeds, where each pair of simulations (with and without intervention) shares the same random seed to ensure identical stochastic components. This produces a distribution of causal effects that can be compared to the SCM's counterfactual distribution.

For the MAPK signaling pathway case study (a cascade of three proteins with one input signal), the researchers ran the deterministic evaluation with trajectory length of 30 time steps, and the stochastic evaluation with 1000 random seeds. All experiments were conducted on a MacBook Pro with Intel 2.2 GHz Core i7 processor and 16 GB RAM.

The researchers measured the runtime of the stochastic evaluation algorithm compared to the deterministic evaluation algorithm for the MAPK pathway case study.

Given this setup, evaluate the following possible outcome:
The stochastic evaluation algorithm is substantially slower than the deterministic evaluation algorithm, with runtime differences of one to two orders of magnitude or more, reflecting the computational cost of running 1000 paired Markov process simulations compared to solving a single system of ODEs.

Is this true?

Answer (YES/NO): YES